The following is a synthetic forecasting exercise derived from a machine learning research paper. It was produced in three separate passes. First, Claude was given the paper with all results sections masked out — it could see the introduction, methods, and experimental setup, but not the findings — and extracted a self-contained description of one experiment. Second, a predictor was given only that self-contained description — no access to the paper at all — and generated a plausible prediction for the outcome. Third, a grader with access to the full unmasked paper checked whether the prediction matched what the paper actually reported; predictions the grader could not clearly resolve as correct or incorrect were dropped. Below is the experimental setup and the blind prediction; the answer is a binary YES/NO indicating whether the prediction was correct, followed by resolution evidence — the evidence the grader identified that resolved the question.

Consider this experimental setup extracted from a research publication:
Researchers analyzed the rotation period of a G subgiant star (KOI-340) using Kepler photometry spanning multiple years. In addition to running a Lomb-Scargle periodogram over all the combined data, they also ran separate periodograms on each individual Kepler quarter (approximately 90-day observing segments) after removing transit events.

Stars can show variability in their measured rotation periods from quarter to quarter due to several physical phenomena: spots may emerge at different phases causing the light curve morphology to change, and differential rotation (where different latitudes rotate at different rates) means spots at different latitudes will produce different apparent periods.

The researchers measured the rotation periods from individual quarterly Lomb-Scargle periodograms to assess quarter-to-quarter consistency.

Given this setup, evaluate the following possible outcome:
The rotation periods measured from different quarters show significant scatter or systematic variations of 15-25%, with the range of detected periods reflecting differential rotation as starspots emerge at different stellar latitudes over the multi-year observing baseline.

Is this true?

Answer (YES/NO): NO